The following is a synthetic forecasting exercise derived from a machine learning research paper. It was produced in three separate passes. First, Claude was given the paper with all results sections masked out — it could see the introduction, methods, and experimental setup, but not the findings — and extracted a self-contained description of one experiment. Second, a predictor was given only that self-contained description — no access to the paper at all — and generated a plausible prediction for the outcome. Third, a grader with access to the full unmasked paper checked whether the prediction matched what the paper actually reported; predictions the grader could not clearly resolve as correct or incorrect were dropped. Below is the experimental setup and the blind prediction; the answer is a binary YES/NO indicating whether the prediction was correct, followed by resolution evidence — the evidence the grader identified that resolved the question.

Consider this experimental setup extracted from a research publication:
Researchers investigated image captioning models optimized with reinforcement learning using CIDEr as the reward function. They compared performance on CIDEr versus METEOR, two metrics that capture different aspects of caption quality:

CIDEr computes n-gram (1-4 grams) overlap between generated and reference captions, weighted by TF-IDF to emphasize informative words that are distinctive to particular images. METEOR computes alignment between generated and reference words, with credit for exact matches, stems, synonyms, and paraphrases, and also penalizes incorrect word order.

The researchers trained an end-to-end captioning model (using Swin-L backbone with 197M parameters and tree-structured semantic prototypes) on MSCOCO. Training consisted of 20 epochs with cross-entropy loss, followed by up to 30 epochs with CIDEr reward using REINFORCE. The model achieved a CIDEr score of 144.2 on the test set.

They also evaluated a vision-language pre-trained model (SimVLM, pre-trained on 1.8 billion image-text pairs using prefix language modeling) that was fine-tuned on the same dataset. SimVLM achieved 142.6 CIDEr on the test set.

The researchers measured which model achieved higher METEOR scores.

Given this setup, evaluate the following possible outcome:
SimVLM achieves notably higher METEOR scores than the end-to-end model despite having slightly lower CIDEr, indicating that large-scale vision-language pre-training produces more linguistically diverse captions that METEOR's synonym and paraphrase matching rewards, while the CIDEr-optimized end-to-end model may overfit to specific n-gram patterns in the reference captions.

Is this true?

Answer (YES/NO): YES